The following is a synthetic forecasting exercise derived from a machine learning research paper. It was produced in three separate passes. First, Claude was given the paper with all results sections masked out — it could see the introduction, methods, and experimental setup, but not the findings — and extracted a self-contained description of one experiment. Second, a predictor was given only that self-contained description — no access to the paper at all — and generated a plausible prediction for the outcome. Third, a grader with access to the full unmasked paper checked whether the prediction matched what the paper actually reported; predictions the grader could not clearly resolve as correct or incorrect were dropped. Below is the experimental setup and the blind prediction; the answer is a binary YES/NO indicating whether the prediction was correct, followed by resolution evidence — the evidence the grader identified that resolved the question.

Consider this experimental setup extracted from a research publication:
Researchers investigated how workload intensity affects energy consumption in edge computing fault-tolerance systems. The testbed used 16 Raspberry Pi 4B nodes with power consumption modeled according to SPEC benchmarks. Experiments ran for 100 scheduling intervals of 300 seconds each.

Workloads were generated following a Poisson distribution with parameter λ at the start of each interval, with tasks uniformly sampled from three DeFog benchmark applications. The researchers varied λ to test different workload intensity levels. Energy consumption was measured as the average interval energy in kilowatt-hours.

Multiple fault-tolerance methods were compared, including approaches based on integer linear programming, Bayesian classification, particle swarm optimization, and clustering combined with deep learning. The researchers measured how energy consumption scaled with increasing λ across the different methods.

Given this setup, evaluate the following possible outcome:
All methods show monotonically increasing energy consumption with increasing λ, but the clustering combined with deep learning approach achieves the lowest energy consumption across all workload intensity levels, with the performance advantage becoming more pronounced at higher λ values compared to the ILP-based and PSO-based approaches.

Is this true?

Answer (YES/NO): NO